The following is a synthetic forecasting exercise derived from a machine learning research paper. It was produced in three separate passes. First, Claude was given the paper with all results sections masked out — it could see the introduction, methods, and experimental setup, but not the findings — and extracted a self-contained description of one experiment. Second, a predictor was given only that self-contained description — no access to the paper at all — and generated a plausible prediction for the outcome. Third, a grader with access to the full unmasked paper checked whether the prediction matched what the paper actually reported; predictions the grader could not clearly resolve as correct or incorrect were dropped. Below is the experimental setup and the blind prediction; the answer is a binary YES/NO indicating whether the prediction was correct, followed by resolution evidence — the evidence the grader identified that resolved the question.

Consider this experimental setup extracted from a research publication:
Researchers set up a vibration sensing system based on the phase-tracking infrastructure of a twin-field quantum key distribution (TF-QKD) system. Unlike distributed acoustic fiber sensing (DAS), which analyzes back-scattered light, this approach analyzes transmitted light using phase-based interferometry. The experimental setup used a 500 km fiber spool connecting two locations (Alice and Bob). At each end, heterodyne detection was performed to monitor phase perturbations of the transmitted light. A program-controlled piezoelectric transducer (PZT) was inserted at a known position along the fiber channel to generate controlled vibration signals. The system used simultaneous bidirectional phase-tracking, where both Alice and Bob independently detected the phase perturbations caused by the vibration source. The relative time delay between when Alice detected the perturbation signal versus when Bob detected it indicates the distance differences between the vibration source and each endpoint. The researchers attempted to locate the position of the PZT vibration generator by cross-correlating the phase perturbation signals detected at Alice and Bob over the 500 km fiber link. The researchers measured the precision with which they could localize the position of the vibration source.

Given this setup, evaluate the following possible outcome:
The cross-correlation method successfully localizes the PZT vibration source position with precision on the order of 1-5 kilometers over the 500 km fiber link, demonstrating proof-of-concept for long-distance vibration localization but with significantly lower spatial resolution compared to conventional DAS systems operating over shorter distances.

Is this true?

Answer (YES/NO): NO